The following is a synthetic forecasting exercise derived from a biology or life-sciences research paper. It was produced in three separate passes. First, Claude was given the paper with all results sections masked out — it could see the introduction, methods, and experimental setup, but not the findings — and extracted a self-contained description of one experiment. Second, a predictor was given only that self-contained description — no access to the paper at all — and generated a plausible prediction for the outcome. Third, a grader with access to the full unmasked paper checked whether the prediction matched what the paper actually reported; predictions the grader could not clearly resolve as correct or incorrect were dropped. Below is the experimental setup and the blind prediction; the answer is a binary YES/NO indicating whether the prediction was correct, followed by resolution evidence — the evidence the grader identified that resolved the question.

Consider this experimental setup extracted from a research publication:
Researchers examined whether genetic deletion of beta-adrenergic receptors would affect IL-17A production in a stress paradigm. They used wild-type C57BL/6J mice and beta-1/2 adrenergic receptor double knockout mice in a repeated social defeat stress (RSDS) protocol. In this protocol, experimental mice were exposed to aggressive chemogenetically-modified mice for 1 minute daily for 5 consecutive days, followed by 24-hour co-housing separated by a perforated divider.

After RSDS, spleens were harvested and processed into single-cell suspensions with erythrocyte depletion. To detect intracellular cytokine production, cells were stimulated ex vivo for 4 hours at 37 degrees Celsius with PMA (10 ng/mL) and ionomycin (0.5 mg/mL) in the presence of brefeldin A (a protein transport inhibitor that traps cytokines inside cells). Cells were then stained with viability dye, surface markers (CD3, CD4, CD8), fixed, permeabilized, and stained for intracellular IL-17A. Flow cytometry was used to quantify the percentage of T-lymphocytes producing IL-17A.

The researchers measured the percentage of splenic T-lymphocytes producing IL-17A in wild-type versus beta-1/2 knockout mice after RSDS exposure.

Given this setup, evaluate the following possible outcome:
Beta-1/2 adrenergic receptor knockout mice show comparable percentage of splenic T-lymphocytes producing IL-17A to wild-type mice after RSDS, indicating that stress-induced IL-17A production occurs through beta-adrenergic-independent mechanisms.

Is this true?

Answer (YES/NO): NO